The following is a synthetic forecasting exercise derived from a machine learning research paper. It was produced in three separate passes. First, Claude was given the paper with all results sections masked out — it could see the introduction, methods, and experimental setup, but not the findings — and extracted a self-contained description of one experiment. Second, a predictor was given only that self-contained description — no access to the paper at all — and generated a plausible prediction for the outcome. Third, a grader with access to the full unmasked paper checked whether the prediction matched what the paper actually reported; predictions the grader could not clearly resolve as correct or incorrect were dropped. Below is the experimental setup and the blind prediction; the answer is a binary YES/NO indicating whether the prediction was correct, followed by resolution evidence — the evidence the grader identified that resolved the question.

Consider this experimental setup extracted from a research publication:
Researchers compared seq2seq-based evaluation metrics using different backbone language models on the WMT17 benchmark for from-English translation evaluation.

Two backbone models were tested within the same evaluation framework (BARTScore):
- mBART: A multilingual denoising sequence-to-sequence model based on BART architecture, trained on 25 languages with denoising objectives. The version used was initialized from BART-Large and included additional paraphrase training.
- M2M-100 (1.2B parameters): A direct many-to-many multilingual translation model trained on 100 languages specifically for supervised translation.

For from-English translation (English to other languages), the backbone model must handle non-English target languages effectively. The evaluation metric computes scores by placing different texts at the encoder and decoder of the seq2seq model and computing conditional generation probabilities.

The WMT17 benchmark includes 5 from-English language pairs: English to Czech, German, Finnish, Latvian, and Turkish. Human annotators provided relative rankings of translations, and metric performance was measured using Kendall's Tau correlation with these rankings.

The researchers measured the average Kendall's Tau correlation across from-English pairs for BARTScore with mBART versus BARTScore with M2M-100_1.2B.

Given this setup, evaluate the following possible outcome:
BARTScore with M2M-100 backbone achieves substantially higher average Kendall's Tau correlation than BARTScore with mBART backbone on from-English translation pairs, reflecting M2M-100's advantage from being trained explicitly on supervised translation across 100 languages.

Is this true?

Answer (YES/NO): YES